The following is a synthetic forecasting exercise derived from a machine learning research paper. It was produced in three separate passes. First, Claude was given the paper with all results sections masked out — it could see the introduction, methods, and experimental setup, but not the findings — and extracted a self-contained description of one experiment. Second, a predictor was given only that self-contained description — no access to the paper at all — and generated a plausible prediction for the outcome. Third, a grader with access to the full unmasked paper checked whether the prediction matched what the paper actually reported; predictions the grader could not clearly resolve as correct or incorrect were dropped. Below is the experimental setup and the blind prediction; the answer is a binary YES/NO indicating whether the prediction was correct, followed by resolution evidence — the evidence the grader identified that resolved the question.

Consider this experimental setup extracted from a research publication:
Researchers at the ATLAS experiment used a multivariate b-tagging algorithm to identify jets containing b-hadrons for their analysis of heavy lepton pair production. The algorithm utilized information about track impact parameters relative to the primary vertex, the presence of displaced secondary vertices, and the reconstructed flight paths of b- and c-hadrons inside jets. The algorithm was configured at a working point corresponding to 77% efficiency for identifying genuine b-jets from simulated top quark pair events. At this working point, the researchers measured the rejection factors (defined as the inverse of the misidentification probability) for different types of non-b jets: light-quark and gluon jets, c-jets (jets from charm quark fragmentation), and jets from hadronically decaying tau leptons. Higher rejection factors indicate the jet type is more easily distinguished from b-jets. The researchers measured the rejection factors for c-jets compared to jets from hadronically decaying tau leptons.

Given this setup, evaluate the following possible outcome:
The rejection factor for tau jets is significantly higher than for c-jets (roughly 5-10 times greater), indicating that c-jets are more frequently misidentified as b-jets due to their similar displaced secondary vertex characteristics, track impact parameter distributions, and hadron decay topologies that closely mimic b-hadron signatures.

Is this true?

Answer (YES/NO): NO